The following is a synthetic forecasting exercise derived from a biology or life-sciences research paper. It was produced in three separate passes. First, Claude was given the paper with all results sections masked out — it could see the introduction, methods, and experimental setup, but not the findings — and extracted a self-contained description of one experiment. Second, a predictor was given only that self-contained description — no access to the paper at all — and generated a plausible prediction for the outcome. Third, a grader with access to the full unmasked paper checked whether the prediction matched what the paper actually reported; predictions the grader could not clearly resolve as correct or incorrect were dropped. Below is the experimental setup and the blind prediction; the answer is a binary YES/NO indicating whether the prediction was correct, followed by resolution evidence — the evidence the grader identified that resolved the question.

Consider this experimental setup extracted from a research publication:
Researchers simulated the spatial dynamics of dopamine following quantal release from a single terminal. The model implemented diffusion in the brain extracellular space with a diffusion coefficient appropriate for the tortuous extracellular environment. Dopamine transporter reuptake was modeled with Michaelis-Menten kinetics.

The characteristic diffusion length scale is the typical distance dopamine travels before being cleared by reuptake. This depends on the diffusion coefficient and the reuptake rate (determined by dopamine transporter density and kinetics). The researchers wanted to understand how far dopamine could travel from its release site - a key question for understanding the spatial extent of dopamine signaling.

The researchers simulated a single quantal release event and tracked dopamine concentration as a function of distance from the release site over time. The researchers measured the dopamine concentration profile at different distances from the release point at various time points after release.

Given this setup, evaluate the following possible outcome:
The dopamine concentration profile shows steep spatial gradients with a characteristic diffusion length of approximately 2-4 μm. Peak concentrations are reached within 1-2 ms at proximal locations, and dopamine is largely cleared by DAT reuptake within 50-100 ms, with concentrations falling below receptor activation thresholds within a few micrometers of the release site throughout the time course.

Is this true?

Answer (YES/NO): NO